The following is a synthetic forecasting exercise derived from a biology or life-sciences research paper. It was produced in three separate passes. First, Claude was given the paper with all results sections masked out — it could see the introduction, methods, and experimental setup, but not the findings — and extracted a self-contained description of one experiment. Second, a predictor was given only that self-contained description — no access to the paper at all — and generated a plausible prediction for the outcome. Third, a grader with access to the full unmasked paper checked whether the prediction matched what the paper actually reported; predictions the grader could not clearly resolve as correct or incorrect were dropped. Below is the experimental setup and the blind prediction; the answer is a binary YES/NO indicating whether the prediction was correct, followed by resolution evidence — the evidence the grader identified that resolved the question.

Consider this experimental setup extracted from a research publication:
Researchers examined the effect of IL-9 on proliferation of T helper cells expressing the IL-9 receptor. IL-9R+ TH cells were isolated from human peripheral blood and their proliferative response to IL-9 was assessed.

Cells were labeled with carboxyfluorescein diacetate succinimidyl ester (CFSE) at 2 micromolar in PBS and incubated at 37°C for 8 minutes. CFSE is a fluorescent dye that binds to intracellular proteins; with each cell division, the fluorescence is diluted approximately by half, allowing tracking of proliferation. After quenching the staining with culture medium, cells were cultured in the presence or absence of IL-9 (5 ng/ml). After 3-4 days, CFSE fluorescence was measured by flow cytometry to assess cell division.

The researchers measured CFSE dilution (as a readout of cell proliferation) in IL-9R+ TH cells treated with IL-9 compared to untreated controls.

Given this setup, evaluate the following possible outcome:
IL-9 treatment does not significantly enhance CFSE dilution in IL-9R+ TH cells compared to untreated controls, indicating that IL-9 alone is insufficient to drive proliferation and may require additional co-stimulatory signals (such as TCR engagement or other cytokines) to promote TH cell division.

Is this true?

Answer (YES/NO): NO